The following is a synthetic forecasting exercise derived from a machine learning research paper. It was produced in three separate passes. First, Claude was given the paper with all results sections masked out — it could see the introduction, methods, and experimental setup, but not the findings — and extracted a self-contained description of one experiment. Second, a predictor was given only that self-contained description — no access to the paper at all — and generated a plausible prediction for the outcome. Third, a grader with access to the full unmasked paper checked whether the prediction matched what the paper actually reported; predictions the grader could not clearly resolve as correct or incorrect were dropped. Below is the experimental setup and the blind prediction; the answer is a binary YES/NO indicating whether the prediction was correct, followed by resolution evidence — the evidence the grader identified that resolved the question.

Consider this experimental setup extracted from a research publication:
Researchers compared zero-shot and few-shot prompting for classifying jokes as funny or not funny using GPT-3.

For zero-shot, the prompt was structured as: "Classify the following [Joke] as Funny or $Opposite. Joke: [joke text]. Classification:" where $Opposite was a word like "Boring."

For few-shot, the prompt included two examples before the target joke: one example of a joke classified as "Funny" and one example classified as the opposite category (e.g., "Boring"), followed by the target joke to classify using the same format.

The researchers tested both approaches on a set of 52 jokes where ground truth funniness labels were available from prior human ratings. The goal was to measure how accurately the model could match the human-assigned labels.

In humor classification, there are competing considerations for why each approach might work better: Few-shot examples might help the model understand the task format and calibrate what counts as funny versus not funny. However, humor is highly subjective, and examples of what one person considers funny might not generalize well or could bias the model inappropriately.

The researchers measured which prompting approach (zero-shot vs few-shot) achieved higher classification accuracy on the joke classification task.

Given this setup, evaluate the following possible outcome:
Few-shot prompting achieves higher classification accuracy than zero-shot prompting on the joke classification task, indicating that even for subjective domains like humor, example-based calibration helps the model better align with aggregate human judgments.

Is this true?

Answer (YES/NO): YES